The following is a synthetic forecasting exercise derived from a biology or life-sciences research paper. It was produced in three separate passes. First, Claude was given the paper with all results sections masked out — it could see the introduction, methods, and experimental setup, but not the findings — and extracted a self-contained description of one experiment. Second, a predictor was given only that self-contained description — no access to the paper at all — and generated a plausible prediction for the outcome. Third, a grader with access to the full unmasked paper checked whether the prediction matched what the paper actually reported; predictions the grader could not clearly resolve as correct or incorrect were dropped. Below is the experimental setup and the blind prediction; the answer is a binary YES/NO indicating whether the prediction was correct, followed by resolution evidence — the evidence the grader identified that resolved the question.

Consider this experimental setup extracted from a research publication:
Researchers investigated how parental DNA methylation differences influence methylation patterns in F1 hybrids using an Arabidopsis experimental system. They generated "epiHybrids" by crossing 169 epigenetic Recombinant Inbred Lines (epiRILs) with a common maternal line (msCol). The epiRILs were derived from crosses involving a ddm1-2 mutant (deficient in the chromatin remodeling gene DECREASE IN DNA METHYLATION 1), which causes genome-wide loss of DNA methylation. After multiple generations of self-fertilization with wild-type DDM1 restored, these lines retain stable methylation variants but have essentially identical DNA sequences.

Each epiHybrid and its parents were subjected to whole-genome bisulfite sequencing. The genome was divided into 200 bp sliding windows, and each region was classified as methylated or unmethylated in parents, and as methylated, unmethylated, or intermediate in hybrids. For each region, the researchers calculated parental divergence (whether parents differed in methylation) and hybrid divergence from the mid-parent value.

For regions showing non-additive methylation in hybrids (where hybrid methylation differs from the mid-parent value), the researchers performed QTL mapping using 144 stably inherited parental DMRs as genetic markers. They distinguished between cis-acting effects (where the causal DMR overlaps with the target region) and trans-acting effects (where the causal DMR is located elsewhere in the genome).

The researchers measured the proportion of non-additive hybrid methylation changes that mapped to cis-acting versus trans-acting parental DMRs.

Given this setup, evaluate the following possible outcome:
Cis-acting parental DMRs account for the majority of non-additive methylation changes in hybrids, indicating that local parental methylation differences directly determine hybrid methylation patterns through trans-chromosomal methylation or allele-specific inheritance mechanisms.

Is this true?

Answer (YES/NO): NO